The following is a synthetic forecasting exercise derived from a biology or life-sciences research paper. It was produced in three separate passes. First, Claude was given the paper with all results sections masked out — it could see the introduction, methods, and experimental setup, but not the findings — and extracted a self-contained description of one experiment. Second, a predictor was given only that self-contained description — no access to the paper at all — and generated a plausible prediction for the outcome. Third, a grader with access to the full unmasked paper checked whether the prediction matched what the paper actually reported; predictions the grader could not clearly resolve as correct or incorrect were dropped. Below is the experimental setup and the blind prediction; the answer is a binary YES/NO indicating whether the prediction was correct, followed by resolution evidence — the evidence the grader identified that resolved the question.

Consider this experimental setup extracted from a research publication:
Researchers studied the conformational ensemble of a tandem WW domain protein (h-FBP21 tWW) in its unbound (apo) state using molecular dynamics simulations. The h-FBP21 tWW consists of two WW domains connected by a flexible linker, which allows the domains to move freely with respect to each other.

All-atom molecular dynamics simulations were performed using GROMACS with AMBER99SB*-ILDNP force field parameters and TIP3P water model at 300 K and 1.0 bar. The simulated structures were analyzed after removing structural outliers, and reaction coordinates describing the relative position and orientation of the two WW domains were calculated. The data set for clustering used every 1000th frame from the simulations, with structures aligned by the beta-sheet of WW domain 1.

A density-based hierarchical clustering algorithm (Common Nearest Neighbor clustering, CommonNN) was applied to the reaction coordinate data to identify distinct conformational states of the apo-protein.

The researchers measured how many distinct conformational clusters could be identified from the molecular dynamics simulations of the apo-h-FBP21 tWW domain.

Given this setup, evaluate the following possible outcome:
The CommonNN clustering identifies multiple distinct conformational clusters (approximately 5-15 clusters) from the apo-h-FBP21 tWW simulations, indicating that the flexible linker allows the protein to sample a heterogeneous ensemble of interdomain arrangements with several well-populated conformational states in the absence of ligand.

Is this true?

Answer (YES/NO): NO